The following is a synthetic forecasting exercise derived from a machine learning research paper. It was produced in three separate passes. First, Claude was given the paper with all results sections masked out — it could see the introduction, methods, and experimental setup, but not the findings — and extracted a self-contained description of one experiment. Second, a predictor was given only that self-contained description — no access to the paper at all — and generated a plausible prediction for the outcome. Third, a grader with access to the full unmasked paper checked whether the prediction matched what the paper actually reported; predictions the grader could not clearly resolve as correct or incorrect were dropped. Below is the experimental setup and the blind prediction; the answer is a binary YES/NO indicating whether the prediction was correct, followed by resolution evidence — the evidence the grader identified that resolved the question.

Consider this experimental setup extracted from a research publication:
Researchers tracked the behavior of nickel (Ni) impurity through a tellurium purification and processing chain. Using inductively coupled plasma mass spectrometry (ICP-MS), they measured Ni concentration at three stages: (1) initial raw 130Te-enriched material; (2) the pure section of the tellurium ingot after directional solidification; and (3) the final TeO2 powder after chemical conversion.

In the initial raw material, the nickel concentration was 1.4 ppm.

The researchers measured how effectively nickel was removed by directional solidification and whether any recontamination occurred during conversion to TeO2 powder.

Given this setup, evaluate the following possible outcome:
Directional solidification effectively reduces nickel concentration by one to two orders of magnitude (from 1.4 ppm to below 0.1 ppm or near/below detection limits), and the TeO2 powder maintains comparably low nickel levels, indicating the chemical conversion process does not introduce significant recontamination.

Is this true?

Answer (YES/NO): NO